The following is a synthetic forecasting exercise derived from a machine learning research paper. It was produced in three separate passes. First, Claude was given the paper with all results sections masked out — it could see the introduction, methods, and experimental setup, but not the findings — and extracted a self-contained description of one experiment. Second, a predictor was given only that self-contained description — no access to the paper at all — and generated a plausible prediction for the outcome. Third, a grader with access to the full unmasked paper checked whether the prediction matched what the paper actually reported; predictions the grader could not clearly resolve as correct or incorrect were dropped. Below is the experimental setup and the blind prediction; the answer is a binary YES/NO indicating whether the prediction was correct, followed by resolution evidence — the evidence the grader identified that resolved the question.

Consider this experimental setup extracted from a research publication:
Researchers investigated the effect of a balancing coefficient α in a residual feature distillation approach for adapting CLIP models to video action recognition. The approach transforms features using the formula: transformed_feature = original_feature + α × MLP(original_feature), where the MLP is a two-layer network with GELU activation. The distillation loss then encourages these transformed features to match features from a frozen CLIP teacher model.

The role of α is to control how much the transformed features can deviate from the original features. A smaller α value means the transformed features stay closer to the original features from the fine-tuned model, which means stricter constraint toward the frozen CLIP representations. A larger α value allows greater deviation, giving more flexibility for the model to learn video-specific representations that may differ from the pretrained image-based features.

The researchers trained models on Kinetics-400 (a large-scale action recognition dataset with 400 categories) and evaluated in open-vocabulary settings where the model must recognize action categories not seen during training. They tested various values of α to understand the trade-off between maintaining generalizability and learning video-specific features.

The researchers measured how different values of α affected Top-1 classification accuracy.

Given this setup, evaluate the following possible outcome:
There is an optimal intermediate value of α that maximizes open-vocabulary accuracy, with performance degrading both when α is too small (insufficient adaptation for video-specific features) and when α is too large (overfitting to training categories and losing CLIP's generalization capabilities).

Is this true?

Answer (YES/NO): NO